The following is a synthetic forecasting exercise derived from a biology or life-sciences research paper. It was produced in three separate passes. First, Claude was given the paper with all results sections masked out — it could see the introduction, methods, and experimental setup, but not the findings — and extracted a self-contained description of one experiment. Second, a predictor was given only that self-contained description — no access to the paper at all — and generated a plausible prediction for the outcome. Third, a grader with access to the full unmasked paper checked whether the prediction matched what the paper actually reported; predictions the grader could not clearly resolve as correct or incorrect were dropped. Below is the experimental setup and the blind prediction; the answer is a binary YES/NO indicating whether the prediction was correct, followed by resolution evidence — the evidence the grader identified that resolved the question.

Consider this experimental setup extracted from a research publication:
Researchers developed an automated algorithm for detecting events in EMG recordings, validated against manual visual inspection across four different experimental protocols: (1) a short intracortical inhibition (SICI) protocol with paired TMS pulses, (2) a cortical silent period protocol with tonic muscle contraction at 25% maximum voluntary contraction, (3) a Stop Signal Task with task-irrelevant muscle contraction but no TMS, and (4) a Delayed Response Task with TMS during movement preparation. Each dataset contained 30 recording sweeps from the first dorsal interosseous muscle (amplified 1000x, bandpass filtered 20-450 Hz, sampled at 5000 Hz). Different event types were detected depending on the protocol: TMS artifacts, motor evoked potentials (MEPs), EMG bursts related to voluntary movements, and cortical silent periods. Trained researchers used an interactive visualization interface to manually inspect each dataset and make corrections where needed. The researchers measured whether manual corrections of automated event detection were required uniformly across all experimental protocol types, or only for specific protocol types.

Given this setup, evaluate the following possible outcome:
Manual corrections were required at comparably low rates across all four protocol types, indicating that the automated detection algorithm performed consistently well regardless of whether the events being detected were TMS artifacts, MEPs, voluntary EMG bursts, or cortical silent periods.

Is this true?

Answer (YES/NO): NO